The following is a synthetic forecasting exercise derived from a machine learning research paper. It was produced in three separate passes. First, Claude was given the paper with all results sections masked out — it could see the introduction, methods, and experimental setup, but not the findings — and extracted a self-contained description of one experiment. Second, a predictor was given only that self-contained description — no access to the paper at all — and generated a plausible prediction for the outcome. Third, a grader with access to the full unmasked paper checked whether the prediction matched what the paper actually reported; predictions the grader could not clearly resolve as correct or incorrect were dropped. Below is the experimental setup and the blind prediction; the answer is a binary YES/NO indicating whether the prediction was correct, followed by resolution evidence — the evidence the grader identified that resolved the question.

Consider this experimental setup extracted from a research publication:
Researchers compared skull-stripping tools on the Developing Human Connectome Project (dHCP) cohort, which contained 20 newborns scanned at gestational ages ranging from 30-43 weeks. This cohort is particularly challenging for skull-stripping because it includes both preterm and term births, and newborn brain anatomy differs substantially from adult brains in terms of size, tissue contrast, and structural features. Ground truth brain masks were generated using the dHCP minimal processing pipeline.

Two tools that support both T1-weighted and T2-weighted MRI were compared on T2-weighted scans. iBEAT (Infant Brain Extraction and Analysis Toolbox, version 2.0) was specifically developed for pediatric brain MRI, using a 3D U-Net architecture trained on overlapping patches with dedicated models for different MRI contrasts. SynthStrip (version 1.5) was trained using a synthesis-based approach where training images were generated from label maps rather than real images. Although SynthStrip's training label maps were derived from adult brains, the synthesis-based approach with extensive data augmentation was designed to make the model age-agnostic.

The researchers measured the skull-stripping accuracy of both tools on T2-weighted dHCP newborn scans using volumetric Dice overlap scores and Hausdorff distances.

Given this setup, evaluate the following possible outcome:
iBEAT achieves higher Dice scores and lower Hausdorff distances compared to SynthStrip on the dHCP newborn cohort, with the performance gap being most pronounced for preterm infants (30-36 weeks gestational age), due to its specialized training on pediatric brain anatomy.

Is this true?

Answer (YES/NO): NO